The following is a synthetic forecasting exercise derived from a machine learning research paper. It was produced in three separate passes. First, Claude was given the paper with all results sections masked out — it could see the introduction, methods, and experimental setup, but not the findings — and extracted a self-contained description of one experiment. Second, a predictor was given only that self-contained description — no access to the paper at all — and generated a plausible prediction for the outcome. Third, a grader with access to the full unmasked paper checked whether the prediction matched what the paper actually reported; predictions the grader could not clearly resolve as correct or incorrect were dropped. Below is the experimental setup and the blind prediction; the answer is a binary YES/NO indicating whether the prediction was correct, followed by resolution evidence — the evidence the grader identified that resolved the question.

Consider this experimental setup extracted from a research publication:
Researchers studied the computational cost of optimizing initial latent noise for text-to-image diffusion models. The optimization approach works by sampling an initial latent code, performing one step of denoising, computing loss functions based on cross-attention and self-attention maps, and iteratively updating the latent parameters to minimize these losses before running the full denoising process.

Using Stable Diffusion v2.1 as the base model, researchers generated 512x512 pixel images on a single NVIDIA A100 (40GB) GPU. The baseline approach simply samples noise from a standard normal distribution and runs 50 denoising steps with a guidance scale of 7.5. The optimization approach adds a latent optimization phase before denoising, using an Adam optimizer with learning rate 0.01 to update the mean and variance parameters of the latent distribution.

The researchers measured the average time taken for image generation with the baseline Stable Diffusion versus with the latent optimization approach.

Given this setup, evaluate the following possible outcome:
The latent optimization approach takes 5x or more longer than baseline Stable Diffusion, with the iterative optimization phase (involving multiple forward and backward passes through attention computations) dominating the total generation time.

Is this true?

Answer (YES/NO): NO